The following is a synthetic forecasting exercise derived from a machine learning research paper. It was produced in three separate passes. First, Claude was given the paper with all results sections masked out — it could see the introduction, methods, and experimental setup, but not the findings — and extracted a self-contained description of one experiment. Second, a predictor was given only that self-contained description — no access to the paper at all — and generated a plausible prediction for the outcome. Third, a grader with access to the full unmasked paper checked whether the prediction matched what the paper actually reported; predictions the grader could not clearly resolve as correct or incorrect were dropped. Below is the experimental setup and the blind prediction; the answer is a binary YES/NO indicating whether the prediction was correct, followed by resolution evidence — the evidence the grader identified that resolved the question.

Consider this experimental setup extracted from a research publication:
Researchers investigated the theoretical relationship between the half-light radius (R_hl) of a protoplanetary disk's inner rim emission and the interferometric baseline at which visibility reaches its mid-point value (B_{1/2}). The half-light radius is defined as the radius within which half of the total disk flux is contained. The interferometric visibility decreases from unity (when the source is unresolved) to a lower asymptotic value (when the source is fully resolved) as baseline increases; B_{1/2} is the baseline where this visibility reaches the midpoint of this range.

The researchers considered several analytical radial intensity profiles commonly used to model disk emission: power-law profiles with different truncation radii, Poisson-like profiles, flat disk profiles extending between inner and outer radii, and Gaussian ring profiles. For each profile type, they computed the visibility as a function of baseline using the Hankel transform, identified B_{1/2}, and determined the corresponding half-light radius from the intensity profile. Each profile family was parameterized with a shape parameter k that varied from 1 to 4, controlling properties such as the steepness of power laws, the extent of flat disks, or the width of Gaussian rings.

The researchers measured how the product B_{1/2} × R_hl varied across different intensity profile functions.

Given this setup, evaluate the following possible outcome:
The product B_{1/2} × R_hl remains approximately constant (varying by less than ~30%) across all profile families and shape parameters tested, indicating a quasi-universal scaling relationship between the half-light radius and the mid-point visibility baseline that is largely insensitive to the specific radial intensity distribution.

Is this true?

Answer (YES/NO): YES